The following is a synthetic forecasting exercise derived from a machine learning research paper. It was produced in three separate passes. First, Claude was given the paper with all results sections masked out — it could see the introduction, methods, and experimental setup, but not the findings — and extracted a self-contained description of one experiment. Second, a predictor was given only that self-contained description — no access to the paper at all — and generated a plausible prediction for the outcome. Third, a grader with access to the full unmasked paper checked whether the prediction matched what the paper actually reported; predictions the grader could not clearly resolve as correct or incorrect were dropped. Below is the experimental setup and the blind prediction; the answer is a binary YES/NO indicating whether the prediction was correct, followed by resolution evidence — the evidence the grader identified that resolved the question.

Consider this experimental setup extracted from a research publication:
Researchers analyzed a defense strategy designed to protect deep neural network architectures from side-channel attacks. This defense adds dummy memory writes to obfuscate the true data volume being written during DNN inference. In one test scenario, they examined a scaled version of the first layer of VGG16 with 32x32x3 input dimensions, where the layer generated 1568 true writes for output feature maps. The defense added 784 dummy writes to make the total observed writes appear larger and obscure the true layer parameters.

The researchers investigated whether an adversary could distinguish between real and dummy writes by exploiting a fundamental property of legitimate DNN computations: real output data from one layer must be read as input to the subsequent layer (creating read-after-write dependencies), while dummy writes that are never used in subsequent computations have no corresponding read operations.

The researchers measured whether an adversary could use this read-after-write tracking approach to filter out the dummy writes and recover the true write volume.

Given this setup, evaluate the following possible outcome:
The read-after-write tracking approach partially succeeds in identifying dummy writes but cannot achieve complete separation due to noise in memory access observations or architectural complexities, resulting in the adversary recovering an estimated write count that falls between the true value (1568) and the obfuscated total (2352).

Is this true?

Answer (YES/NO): NO